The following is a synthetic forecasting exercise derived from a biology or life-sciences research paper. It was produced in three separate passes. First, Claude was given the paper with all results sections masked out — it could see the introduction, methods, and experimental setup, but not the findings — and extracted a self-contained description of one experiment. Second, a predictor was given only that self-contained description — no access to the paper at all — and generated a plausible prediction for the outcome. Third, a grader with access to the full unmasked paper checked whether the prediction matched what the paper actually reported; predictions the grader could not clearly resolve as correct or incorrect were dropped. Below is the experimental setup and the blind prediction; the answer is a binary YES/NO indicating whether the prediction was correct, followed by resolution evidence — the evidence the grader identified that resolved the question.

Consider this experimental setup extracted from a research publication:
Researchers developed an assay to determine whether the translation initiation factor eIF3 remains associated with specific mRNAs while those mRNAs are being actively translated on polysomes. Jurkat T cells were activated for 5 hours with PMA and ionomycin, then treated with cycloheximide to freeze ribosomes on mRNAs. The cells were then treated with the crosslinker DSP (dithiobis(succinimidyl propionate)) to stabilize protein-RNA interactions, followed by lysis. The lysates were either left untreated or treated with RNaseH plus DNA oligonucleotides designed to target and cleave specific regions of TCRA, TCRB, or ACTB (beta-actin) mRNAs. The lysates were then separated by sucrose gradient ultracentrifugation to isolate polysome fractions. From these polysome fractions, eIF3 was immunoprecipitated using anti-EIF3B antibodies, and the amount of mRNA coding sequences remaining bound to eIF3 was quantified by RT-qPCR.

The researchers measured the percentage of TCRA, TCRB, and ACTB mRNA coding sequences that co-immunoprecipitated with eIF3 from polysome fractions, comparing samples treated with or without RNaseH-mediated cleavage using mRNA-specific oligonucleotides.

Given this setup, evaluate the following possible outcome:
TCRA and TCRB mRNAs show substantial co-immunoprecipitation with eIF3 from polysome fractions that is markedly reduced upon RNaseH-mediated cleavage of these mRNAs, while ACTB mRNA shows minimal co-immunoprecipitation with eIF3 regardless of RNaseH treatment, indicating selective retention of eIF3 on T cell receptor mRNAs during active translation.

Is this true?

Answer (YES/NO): NO